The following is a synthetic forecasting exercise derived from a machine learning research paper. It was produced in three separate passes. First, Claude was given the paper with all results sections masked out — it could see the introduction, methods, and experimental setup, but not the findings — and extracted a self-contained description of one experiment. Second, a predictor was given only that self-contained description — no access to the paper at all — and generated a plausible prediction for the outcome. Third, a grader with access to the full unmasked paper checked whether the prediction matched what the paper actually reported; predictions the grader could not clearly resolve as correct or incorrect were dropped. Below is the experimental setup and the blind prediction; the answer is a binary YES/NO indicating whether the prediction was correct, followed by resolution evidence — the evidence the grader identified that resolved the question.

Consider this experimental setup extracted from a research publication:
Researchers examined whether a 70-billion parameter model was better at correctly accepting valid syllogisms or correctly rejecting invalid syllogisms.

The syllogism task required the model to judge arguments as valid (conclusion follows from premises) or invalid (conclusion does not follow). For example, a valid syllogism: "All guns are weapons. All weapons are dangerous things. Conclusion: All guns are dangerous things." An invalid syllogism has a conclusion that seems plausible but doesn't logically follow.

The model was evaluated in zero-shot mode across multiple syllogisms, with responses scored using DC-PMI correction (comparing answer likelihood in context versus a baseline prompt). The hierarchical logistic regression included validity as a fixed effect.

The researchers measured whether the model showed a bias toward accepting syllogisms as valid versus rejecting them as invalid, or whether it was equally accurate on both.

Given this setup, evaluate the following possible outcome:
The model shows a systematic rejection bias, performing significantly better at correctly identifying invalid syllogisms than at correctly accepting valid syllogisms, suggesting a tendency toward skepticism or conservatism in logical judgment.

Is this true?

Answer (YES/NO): NO